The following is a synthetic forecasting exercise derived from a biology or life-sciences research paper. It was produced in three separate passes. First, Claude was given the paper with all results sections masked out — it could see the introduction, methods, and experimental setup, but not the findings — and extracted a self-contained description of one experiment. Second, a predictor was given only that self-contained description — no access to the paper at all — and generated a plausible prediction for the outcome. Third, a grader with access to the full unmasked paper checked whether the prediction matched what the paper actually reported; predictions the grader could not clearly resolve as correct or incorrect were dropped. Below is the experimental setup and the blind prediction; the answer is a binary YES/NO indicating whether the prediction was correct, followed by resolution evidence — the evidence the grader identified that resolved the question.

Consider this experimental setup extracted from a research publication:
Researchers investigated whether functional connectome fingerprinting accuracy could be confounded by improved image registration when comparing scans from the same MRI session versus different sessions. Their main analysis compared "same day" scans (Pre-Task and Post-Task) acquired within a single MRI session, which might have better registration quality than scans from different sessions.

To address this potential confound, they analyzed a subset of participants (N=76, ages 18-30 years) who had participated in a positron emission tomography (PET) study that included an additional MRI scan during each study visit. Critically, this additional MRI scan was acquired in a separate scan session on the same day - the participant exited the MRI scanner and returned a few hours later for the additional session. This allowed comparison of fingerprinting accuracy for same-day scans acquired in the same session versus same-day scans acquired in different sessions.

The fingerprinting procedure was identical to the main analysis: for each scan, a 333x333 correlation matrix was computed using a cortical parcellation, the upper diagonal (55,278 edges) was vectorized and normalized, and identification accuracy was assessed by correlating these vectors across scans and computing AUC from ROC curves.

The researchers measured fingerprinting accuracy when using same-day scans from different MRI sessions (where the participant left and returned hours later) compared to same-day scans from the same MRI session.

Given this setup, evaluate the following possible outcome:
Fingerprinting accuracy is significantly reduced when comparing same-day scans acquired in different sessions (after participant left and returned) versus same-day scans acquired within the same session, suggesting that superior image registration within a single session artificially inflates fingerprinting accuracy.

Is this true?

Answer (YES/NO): NO